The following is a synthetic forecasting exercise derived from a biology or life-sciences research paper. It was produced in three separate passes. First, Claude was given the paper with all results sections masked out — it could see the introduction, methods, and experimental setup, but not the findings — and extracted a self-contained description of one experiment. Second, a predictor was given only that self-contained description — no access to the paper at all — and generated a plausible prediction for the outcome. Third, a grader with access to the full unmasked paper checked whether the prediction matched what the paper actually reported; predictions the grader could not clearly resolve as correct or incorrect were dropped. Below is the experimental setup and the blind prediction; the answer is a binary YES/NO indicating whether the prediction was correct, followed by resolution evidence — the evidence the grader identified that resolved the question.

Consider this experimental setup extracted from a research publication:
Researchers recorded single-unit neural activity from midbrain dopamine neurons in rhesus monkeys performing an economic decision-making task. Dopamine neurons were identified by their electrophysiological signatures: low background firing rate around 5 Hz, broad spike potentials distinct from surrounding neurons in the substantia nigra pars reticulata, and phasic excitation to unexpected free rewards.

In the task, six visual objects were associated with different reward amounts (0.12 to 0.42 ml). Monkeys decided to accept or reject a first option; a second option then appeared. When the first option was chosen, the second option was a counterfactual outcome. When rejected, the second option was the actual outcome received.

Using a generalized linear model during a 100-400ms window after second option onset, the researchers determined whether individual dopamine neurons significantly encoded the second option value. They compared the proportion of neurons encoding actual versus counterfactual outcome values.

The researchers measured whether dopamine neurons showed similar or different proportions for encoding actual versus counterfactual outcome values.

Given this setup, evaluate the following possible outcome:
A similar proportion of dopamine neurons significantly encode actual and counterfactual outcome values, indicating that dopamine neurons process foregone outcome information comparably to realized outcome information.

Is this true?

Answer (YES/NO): NO